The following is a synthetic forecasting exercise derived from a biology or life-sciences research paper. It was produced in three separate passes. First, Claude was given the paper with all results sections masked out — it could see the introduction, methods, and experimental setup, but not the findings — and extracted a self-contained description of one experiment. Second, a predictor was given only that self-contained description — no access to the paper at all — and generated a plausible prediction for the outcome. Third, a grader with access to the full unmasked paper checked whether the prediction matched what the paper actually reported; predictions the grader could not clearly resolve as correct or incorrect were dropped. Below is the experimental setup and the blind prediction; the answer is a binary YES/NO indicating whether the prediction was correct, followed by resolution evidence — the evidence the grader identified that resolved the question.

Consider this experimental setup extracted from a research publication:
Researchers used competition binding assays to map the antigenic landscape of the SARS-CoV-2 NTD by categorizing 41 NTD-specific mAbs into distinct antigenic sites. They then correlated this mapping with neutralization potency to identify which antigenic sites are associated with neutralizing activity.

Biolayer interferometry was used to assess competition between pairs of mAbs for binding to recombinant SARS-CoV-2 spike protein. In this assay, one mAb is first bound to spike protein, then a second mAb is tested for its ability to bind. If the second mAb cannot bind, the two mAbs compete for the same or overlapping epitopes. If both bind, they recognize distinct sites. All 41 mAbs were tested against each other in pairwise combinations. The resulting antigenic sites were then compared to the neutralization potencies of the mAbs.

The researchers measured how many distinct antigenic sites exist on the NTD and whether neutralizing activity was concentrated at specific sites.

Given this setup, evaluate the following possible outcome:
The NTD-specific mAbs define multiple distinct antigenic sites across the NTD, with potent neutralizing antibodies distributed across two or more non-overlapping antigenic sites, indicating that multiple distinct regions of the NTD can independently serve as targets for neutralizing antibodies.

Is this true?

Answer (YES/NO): NO